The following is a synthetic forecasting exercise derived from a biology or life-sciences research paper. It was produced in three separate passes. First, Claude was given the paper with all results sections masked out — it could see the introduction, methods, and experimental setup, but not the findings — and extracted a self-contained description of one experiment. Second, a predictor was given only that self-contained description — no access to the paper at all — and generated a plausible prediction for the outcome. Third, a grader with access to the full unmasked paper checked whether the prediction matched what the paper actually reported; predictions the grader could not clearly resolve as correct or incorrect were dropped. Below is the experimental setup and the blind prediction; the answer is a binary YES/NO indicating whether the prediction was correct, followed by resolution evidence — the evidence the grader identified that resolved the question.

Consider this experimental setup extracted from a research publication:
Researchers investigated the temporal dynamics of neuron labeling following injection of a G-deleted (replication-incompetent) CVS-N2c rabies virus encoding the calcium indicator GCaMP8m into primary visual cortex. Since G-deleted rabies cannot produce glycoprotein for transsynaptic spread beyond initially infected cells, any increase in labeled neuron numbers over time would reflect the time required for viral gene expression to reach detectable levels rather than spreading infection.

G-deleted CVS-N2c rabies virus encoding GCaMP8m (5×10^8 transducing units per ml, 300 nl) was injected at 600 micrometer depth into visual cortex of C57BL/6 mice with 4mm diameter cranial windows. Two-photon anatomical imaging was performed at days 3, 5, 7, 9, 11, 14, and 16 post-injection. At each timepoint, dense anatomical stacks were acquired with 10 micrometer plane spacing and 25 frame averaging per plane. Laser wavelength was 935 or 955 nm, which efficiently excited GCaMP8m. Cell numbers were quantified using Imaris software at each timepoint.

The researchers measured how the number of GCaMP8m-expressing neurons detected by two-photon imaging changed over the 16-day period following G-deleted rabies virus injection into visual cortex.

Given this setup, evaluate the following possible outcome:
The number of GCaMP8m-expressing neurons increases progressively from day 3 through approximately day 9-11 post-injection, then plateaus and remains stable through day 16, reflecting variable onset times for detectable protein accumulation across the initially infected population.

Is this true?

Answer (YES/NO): YES